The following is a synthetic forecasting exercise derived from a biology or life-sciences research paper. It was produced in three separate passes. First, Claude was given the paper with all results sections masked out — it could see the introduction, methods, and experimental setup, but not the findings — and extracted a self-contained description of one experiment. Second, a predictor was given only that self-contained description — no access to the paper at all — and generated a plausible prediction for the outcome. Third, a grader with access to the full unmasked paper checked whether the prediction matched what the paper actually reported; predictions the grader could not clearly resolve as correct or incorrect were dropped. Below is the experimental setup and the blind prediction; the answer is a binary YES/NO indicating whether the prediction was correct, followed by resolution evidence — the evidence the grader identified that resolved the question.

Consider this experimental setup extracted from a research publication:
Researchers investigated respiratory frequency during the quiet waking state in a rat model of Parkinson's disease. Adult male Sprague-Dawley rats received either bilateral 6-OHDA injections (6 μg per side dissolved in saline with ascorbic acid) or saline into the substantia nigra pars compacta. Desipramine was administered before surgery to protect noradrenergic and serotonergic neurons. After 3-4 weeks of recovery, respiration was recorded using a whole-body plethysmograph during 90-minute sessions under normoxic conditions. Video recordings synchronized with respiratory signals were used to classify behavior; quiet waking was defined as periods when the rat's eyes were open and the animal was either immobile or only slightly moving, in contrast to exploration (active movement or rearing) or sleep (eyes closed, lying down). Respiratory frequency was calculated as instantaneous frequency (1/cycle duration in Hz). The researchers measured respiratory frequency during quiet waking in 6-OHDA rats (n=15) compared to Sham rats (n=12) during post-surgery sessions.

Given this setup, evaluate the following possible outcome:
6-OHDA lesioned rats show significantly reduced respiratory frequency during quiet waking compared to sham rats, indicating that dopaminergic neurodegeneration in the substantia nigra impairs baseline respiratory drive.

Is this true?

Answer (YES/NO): NO